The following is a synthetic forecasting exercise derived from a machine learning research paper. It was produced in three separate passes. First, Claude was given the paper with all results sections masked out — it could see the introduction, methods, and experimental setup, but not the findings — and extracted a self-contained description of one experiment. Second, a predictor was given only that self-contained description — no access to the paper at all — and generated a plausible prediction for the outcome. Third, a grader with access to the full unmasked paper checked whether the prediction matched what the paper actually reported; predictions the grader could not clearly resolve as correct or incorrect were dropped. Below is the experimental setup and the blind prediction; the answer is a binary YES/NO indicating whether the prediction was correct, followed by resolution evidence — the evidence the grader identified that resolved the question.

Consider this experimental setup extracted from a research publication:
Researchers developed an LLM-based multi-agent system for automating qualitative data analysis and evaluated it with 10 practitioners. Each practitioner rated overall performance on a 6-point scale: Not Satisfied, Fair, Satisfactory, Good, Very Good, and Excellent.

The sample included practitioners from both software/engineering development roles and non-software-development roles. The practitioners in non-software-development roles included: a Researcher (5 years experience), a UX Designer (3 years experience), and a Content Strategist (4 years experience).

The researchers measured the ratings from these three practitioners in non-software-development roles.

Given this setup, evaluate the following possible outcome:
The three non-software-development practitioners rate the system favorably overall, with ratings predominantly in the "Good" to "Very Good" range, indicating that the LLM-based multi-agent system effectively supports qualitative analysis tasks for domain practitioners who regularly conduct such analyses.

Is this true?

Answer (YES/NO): NO